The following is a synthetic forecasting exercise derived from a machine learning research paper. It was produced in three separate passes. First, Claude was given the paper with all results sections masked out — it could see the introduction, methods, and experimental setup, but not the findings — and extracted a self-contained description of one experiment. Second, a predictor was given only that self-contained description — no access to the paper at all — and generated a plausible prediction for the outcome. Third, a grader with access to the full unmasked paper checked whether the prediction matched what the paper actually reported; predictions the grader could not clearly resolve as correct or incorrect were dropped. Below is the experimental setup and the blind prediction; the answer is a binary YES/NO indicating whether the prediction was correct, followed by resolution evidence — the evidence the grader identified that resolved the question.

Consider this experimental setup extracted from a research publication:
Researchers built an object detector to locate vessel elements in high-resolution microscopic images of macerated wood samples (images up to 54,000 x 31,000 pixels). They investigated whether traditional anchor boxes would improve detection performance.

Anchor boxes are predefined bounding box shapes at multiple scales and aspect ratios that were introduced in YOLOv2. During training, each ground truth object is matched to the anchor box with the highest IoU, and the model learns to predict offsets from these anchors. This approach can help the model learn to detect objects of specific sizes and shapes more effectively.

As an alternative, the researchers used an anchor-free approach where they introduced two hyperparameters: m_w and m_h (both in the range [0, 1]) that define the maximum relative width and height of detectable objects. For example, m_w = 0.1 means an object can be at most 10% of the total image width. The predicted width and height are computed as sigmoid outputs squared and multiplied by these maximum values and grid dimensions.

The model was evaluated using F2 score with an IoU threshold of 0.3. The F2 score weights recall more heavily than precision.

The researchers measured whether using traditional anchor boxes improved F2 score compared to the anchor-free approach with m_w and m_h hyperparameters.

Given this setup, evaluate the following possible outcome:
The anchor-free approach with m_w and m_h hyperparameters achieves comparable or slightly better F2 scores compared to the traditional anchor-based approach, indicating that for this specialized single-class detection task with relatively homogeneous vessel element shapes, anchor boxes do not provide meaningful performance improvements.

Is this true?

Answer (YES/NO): YES